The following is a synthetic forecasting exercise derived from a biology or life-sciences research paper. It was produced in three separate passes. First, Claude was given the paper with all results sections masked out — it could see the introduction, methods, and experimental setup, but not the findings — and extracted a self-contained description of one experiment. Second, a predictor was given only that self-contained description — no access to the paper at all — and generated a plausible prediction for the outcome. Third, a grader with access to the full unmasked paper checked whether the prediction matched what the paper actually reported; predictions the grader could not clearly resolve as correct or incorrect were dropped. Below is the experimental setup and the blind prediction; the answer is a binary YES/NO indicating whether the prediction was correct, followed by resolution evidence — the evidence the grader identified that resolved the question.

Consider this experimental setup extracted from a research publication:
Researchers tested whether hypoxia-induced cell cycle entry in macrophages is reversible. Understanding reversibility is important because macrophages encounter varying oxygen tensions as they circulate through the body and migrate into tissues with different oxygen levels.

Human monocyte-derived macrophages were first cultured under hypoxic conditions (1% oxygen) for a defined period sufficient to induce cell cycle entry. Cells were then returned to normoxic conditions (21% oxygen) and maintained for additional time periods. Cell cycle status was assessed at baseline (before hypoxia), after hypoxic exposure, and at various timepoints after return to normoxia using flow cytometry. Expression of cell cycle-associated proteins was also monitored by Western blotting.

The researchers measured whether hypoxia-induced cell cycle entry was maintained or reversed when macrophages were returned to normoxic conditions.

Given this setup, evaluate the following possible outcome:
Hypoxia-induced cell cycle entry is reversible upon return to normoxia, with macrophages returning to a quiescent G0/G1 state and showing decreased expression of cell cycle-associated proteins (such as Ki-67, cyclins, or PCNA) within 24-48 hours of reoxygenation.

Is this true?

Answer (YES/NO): YES